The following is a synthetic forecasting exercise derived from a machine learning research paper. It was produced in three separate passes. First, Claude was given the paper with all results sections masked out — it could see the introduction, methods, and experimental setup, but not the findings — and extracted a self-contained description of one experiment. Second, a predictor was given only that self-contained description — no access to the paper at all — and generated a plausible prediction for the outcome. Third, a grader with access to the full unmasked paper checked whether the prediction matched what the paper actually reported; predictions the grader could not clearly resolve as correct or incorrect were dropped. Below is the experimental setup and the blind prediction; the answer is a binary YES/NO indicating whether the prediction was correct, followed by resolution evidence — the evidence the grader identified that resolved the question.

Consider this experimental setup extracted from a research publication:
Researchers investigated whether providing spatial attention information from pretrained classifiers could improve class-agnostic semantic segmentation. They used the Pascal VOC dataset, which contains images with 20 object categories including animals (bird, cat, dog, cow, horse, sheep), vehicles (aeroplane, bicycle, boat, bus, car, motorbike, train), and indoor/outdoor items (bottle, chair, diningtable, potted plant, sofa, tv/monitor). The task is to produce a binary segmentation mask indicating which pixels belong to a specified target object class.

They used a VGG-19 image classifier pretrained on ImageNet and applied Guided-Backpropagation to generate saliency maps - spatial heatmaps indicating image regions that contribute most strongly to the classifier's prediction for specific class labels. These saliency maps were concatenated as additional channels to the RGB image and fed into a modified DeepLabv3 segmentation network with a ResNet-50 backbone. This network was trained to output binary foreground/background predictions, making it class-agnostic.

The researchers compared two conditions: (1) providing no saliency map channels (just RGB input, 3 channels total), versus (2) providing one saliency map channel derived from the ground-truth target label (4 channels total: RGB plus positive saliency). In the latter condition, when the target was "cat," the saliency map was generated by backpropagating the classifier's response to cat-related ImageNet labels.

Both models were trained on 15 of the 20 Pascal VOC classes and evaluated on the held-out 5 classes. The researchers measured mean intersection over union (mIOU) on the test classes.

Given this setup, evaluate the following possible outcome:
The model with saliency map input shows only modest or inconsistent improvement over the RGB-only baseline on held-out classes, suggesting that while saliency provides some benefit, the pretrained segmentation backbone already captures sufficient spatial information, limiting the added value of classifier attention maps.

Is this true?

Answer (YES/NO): NO